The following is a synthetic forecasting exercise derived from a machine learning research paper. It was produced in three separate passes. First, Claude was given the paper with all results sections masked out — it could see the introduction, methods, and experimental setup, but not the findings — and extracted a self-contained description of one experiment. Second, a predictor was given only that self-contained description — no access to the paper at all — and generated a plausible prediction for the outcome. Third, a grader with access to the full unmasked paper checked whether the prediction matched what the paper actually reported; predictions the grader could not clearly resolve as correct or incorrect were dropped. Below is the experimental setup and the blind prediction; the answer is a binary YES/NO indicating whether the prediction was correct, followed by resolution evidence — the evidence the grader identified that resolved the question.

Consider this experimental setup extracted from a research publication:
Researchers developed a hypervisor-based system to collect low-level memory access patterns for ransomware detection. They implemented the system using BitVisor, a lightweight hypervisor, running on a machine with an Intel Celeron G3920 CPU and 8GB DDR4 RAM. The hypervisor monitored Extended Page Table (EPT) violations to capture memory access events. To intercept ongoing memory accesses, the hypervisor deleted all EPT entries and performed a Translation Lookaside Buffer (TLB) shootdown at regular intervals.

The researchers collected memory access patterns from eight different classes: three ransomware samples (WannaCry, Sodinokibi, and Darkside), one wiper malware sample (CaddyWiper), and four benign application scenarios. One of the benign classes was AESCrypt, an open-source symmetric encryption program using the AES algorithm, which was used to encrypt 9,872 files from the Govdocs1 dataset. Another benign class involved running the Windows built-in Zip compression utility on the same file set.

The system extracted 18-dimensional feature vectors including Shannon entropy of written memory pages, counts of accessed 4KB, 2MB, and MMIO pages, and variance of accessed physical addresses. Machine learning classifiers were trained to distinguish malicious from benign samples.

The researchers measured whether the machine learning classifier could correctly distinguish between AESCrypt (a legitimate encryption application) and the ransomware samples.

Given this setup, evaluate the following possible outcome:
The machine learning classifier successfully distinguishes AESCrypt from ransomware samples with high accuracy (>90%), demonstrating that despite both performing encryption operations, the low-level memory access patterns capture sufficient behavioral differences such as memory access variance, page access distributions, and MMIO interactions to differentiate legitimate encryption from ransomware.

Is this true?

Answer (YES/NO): YES